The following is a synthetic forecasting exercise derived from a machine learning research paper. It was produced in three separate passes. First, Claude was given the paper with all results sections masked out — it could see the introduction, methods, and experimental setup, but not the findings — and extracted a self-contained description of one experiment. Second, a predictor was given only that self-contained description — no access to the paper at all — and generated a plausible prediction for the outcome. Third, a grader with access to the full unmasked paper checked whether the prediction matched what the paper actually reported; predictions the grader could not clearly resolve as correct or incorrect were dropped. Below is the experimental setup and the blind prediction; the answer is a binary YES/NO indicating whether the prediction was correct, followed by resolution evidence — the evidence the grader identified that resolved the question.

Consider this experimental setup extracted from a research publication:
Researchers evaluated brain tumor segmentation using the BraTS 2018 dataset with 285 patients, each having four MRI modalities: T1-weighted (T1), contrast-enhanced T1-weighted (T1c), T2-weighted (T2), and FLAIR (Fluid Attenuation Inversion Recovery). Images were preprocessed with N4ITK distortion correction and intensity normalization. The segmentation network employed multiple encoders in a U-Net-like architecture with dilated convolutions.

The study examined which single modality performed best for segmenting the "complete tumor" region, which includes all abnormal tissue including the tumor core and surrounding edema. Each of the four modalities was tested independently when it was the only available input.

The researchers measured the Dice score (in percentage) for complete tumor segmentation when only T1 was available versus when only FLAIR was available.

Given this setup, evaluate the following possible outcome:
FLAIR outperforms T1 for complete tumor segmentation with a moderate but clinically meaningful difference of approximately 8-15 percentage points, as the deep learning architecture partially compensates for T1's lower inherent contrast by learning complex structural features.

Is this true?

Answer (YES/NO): NO